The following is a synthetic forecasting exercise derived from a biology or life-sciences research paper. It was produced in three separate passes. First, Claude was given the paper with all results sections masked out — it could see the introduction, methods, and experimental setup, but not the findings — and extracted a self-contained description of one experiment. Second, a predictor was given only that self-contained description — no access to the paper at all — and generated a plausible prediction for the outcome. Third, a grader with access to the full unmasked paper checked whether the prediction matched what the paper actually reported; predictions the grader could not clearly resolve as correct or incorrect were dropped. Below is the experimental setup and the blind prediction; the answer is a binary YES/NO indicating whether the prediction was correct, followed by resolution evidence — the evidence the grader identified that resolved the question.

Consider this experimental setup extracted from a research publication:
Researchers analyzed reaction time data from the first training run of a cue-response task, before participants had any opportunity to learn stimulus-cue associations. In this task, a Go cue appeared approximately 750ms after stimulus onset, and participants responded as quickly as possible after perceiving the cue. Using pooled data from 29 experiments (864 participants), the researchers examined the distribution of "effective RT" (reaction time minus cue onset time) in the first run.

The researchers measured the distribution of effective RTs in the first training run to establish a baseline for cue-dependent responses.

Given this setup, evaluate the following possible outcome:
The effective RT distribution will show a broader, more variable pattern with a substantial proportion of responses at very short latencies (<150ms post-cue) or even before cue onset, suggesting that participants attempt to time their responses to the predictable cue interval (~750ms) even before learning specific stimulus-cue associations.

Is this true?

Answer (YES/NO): NO